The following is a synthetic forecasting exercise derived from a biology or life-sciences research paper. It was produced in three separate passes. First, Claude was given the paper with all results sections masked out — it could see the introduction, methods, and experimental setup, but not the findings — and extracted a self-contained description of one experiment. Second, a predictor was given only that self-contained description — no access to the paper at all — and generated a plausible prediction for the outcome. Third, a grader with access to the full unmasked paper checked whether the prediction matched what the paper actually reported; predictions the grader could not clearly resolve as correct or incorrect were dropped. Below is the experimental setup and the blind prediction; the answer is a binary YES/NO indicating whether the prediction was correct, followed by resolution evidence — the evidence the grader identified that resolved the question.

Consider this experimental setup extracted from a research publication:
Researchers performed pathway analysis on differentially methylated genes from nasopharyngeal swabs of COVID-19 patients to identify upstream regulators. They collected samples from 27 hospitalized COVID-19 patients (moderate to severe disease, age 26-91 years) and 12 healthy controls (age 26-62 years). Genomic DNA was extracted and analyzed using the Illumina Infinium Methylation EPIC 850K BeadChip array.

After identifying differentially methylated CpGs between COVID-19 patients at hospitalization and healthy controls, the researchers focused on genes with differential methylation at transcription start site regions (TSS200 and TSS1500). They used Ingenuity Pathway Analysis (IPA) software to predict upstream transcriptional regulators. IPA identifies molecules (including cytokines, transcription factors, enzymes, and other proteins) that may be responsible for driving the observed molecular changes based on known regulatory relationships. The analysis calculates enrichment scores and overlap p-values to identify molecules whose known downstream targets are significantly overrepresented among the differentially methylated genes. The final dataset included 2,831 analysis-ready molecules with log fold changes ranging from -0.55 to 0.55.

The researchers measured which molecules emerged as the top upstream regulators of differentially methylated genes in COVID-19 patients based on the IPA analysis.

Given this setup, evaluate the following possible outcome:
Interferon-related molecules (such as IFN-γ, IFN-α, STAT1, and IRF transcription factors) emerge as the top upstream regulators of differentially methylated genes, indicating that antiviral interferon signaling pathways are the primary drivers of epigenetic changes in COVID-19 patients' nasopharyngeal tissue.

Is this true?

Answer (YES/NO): NO